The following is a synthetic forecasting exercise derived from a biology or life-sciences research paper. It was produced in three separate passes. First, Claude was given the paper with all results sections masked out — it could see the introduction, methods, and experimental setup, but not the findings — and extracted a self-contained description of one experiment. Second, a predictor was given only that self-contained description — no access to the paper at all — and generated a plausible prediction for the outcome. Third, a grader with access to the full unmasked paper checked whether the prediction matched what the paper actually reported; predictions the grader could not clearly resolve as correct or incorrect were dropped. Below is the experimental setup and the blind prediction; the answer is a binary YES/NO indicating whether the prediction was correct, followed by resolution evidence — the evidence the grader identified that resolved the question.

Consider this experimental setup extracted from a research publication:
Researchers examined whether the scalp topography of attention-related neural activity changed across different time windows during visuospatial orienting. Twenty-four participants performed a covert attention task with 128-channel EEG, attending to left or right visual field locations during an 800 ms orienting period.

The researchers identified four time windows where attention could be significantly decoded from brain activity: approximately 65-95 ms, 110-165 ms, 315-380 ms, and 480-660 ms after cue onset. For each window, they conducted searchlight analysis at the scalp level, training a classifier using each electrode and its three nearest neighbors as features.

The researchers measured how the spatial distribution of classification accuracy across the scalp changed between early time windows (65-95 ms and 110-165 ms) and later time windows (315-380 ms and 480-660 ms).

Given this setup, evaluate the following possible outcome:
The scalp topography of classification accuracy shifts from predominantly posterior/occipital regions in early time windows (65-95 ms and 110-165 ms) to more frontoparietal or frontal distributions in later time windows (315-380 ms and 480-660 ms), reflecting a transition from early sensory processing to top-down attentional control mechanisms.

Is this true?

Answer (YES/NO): NO